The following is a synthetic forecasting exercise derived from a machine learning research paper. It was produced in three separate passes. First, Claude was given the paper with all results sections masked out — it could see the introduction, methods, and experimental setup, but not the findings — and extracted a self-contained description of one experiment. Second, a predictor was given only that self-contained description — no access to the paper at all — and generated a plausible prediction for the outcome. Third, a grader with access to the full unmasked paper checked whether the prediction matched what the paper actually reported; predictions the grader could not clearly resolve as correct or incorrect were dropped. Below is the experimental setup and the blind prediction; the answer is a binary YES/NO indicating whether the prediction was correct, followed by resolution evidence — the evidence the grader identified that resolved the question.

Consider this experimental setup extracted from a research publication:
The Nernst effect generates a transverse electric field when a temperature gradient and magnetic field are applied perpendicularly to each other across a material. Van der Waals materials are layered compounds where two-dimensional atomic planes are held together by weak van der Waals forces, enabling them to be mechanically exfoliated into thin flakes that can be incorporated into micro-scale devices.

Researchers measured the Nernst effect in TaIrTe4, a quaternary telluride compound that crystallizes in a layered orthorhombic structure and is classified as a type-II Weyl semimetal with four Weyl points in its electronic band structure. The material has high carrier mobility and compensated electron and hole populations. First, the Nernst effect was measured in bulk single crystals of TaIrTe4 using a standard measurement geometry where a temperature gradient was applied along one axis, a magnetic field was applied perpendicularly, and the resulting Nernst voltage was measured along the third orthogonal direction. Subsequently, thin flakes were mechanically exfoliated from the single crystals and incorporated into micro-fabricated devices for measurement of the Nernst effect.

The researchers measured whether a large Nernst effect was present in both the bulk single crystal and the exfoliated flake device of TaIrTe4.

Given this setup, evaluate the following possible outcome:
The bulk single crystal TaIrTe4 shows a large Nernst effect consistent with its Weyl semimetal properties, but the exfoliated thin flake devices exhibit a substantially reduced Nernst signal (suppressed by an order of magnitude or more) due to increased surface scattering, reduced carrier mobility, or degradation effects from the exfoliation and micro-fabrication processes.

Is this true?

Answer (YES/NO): NO